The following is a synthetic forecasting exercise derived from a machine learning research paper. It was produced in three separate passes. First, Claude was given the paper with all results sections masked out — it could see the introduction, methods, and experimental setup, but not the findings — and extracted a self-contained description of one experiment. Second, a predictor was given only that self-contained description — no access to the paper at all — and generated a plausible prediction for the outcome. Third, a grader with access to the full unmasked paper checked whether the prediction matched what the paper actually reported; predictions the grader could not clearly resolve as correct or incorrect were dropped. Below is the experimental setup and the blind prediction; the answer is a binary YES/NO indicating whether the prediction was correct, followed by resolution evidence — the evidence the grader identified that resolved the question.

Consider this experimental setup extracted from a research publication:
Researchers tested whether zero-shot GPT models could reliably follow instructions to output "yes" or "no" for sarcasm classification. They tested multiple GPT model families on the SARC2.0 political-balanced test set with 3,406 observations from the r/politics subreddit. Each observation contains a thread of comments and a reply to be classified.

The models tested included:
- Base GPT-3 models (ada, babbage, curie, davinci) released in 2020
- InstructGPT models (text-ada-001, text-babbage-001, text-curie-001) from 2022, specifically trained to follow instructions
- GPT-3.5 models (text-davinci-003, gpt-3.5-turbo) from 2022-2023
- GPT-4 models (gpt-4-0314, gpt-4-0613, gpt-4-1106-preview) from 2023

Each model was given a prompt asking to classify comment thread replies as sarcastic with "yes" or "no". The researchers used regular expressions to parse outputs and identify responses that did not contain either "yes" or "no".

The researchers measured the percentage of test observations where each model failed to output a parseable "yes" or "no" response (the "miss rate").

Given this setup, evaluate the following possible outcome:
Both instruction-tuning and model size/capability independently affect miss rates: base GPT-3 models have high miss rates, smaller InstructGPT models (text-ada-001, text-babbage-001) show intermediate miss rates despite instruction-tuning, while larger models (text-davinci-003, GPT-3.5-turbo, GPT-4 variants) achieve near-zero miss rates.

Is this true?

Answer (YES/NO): YES